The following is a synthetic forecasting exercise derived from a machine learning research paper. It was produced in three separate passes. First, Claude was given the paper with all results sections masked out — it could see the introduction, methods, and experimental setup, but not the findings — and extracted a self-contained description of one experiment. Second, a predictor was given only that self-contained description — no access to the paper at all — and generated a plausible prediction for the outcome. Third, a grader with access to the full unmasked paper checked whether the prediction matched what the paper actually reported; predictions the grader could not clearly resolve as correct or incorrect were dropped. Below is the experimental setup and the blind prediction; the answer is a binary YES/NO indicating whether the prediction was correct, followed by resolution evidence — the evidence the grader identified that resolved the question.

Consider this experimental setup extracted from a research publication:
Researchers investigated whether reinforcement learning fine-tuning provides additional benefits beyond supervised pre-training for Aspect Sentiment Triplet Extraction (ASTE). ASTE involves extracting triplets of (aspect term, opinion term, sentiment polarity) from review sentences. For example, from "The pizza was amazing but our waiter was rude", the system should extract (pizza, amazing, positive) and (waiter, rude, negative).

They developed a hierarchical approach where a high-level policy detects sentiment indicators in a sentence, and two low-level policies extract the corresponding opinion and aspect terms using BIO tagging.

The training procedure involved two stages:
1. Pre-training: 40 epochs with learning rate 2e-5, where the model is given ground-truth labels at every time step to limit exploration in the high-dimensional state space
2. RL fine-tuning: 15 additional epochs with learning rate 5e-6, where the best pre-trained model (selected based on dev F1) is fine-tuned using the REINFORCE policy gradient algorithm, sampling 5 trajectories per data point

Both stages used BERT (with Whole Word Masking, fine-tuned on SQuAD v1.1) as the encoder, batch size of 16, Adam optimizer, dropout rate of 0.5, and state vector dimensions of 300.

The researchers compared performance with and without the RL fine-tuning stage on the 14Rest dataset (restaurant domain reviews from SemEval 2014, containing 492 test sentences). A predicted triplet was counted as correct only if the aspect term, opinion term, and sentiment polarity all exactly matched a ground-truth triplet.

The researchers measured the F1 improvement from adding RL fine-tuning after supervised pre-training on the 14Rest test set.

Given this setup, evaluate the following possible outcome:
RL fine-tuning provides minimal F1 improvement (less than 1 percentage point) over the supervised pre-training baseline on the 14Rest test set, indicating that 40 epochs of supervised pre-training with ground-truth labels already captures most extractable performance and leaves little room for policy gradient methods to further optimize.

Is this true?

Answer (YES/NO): YES